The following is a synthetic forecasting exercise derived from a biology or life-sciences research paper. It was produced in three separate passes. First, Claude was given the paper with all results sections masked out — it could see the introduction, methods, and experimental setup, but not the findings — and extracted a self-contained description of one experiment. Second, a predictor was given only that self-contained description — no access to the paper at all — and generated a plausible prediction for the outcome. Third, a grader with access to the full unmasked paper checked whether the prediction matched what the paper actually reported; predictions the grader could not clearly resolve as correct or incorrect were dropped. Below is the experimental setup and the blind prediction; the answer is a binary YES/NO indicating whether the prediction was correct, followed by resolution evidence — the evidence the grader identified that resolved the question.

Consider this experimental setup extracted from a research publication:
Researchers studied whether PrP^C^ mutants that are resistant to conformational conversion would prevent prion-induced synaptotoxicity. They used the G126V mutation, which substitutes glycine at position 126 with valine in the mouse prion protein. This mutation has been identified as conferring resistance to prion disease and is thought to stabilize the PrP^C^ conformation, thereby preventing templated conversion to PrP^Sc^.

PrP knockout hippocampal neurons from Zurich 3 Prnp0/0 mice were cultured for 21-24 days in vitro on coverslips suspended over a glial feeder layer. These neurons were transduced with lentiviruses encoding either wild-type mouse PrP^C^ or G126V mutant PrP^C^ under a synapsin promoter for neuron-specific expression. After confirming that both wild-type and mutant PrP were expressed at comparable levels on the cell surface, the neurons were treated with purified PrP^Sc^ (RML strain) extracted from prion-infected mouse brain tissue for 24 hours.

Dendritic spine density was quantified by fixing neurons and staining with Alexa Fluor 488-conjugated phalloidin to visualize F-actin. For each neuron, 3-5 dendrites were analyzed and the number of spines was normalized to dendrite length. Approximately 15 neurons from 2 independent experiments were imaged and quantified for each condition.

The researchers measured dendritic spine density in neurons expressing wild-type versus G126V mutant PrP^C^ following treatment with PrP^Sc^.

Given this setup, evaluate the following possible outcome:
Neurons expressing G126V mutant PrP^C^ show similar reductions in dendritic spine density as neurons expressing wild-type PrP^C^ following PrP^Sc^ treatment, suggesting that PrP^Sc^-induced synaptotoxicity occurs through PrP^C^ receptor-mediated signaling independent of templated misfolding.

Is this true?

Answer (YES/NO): NO